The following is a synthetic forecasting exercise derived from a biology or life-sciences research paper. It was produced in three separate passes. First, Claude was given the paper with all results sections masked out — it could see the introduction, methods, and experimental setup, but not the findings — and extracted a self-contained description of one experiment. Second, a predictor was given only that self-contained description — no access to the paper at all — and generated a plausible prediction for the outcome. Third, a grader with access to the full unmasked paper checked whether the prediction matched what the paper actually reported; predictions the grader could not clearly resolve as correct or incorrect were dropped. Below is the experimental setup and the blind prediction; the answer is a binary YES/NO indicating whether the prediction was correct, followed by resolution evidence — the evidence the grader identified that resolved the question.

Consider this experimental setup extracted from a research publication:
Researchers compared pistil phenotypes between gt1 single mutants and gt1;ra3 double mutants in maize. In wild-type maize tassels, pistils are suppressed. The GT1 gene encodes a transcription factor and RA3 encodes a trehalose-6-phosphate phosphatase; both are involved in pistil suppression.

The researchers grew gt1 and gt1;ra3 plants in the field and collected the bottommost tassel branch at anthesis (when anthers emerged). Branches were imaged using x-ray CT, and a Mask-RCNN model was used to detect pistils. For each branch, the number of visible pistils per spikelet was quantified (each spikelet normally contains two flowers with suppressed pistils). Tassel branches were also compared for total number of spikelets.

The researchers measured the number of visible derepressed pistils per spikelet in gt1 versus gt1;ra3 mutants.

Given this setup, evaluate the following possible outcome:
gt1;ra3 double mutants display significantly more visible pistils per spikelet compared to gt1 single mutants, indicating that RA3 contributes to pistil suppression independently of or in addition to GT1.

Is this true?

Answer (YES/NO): YES